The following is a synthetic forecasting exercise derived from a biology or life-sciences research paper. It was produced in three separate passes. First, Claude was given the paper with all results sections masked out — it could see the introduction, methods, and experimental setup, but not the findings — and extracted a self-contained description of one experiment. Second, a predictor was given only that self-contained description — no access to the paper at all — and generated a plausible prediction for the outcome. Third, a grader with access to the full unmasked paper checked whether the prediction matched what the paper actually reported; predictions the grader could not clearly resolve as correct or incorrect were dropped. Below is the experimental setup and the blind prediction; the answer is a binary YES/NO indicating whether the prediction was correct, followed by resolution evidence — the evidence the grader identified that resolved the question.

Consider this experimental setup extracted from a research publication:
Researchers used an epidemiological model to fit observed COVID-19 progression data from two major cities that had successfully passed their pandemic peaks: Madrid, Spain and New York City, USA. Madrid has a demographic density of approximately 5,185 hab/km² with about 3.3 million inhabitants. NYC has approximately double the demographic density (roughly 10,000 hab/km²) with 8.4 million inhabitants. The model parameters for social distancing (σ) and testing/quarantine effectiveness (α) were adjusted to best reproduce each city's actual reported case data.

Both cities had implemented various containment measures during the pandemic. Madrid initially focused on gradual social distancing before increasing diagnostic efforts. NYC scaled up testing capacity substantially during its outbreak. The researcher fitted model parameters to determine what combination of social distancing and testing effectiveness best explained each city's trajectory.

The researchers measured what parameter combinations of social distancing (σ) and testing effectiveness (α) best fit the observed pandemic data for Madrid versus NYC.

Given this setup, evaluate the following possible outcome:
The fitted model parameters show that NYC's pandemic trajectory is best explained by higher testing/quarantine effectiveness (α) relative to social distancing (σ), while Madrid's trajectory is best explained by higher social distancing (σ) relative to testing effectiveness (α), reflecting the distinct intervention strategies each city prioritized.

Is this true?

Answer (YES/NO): YES